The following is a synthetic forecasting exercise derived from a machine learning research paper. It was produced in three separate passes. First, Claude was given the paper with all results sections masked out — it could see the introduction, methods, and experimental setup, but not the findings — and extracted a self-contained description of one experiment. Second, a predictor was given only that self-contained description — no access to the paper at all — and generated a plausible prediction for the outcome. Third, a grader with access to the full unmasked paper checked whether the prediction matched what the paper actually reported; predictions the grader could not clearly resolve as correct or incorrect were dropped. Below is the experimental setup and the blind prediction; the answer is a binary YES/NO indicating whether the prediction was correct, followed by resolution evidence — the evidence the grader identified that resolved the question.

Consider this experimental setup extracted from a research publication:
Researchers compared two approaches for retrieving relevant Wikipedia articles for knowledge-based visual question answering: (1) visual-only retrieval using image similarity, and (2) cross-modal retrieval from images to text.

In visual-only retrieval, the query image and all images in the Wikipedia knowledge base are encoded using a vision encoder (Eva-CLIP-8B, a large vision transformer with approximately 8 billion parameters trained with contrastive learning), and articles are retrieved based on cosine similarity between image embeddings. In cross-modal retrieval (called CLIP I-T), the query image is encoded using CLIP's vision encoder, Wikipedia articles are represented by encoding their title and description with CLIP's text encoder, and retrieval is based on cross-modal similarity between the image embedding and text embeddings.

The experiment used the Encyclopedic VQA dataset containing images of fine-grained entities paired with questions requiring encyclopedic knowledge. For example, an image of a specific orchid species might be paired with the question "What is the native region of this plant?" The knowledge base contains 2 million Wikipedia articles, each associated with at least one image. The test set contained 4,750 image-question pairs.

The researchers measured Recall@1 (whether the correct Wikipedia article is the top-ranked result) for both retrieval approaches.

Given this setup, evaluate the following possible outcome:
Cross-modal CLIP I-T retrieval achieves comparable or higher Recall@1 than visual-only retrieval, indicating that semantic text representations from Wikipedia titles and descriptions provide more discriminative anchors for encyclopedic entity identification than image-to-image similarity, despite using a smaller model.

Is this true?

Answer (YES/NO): NO